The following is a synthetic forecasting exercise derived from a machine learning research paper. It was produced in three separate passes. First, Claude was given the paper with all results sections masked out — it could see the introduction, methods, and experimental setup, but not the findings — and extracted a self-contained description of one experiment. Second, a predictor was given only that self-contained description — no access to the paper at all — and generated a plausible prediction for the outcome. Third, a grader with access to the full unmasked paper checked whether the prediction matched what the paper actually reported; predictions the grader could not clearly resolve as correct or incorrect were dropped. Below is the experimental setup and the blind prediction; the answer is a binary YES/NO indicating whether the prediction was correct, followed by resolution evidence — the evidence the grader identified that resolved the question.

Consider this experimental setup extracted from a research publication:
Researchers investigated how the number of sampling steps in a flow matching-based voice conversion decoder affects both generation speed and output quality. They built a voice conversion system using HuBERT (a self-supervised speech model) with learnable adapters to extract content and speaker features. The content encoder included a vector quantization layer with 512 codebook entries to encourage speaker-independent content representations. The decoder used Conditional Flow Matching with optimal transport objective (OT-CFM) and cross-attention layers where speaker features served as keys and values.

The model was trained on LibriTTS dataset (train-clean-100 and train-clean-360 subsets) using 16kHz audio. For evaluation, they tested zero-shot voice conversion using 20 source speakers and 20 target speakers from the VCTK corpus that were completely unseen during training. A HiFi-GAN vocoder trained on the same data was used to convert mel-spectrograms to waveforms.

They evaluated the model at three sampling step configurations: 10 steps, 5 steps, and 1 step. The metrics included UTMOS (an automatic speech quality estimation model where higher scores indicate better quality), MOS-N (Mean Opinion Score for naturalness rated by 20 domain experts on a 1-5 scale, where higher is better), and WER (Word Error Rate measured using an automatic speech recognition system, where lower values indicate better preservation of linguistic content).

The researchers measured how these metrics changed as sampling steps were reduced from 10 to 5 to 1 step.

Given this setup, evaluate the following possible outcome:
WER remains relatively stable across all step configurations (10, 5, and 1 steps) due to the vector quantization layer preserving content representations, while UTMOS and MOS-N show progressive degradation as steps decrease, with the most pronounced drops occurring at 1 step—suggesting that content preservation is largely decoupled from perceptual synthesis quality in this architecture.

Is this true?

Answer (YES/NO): YES